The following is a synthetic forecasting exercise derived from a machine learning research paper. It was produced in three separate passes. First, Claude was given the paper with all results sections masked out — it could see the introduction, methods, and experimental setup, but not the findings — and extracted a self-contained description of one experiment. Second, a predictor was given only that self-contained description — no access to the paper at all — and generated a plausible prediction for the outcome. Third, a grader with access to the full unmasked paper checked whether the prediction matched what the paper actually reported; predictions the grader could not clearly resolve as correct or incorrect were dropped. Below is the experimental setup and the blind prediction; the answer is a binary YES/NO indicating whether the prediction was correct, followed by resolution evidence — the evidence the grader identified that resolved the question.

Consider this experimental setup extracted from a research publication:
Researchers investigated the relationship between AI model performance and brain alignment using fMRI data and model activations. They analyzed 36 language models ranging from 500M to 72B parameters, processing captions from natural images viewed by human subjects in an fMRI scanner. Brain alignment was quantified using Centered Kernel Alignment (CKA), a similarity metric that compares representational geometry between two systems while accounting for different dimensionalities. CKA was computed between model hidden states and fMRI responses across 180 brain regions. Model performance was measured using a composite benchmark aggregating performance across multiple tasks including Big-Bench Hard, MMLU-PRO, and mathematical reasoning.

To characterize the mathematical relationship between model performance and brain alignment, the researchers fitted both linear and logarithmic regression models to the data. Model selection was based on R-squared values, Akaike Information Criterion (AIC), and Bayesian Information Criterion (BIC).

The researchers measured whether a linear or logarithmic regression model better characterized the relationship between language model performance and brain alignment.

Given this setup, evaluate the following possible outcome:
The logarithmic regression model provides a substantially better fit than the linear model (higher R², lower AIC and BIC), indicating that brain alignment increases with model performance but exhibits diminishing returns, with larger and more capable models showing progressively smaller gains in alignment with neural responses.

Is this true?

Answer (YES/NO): NO